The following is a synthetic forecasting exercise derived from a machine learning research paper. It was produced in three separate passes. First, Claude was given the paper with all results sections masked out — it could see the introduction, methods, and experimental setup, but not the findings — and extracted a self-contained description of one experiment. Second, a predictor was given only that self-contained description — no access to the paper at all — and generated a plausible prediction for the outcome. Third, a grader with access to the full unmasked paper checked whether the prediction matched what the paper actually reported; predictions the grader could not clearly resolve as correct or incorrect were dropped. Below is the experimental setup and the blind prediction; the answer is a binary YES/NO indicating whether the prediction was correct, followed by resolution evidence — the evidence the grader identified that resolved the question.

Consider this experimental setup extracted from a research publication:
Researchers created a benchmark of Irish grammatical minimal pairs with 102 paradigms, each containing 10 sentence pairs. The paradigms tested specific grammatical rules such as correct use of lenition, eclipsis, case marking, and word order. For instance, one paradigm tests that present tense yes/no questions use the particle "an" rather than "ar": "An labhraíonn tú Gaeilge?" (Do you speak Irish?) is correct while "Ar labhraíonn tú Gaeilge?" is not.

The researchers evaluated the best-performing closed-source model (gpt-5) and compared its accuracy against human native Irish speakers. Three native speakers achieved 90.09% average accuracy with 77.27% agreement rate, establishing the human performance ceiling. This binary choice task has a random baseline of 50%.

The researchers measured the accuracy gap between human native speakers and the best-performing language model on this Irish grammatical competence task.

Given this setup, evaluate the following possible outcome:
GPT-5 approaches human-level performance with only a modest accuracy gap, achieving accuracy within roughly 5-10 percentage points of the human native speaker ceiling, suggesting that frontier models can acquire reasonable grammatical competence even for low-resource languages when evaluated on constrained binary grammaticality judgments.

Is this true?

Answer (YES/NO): NO